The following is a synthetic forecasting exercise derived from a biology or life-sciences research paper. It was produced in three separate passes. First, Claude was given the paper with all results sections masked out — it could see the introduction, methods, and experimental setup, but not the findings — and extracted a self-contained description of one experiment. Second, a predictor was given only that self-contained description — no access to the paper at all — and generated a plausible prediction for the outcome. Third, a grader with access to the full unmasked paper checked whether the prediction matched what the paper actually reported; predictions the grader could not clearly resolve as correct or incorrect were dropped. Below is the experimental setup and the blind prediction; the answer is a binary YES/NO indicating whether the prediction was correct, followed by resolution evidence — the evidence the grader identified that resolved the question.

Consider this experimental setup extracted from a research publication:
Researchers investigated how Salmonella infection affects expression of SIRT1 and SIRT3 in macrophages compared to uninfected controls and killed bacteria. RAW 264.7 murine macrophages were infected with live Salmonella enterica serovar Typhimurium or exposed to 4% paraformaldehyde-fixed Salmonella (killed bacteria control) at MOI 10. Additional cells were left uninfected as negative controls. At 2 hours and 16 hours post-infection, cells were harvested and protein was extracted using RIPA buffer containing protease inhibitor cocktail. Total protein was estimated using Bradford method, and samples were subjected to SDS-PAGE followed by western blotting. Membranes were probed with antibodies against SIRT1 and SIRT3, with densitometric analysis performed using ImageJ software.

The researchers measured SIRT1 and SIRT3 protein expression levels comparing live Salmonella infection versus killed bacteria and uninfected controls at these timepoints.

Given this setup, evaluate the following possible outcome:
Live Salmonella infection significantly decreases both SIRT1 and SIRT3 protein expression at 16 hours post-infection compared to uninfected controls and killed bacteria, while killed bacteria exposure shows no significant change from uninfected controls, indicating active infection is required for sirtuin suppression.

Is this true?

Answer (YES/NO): NO